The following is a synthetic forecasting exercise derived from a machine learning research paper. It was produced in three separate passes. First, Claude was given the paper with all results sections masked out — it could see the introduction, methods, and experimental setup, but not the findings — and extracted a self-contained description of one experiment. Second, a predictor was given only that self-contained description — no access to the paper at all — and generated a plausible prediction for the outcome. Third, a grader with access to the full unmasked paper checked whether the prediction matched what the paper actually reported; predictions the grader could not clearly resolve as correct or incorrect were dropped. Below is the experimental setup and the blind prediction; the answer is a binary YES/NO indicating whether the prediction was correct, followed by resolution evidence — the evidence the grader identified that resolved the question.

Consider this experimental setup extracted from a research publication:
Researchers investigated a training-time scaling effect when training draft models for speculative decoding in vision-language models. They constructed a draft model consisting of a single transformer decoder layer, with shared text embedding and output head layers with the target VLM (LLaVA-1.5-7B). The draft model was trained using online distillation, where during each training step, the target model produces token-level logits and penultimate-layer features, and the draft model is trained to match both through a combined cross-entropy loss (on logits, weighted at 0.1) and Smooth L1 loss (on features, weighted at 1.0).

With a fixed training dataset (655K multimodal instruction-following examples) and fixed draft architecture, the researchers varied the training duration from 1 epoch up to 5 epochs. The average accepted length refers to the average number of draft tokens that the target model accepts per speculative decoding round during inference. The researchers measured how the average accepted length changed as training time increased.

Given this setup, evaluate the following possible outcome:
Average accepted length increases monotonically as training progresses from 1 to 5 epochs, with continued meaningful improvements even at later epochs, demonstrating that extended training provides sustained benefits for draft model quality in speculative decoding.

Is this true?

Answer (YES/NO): YES